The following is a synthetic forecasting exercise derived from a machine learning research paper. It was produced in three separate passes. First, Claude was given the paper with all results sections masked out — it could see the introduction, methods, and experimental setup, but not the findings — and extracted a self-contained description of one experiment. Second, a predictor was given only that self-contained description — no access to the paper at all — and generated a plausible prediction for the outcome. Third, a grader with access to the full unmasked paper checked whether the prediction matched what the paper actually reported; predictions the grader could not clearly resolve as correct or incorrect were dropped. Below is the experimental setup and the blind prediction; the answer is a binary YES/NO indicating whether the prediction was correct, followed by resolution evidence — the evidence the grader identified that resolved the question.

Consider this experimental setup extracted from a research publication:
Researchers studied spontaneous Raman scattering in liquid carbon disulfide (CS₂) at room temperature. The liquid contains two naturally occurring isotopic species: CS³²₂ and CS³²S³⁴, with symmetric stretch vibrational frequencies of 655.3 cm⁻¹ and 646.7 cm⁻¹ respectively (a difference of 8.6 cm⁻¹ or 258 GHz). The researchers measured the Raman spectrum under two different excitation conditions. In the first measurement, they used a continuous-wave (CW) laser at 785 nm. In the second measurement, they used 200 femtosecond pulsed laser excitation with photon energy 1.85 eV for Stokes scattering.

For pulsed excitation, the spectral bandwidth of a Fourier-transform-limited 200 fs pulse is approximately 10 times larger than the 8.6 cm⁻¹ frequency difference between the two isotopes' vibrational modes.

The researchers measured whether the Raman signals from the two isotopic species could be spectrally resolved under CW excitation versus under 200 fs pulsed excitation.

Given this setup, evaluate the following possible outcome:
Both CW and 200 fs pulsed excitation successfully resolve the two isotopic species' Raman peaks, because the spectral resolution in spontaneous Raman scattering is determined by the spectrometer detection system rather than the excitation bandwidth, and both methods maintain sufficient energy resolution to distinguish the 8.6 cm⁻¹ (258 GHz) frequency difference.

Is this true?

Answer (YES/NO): NO